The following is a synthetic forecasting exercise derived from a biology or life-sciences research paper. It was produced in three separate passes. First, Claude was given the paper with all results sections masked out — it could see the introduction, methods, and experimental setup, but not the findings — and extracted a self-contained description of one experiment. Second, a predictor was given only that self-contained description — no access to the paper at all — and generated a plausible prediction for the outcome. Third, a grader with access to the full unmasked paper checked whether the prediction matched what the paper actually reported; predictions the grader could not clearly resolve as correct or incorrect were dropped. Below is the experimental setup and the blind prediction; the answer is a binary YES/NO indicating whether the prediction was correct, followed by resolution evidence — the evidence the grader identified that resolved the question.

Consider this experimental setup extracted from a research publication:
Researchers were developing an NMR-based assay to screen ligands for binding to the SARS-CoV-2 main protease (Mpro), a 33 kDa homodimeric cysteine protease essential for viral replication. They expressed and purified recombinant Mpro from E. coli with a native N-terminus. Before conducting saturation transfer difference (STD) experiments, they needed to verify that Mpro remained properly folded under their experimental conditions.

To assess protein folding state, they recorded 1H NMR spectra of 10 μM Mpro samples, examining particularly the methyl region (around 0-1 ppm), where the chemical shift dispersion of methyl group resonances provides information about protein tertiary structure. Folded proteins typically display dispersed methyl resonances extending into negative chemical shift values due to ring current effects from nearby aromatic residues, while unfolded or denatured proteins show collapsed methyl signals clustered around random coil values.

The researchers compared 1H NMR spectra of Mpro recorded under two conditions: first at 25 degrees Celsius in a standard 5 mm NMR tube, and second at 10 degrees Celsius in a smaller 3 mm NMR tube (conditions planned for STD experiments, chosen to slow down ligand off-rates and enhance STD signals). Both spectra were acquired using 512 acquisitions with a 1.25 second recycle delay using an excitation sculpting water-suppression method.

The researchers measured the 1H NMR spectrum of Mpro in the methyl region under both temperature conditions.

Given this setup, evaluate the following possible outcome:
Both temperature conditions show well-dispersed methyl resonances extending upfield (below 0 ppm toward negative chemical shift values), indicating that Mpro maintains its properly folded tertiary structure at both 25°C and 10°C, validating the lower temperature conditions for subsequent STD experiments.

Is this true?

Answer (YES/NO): YES